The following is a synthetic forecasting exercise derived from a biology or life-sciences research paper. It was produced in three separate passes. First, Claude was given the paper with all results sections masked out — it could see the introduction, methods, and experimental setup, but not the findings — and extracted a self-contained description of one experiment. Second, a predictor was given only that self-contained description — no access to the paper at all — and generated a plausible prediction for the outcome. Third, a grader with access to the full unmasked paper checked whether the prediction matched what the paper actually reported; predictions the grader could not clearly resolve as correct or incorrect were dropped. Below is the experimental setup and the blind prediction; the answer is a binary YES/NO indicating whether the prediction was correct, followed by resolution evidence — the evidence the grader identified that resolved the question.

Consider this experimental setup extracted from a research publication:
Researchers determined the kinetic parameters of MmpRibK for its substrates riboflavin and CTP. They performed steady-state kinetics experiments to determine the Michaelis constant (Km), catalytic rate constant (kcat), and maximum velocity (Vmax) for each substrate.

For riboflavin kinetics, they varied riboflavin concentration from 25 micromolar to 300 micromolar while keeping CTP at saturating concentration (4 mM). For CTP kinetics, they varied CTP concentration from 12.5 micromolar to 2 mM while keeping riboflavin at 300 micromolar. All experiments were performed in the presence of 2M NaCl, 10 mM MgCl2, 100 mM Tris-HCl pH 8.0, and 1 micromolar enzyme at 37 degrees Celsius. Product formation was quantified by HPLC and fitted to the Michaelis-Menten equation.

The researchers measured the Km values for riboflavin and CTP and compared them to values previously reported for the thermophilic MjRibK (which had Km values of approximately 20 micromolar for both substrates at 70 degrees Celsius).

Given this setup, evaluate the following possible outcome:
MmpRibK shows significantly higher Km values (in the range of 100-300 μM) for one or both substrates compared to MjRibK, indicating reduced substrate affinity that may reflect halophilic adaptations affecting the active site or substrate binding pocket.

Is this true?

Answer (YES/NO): NO